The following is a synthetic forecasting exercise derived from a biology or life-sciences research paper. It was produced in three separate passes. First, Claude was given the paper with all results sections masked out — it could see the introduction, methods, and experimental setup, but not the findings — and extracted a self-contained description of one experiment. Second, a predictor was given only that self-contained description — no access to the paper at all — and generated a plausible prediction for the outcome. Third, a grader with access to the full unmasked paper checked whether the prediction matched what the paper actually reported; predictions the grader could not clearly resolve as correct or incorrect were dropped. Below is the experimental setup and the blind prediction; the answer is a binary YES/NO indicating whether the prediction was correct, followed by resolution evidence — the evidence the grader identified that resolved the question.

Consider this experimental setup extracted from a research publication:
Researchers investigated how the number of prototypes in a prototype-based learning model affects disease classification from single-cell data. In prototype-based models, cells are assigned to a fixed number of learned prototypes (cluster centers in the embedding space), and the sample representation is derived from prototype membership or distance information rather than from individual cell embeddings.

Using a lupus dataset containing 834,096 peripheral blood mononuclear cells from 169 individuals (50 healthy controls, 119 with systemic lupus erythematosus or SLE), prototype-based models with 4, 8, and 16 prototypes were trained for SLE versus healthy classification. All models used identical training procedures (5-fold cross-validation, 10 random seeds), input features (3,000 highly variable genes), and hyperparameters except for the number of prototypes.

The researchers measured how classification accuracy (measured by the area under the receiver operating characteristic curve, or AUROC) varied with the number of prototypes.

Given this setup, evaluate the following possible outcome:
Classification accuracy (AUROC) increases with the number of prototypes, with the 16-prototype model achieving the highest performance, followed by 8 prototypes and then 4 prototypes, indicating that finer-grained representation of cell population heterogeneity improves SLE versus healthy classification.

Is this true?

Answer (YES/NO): YES